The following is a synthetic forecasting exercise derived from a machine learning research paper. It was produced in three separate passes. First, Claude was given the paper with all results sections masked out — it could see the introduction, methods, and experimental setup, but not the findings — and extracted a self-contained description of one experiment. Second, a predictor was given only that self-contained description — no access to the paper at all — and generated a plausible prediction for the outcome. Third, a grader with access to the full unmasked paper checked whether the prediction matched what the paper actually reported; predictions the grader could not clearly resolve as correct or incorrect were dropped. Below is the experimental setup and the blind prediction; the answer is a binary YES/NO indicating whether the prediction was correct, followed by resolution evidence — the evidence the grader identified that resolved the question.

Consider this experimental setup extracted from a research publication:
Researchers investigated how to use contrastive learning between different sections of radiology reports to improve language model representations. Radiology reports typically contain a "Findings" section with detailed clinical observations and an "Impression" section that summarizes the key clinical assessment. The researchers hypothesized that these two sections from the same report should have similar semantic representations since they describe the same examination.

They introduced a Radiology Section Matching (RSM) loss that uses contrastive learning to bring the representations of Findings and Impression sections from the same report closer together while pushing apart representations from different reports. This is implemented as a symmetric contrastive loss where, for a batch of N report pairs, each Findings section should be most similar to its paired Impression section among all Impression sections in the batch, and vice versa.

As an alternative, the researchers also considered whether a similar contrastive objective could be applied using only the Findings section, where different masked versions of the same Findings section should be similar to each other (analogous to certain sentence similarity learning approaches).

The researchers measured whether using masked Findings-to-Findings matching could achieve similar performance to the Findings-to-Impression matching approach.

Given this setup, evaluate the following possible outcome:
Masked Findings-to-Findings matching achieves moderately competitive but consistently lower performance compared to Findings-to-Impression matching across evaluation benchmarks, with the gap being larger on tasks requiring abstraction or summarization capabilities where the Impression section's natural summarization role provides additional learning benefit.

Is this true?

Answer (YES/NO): NO